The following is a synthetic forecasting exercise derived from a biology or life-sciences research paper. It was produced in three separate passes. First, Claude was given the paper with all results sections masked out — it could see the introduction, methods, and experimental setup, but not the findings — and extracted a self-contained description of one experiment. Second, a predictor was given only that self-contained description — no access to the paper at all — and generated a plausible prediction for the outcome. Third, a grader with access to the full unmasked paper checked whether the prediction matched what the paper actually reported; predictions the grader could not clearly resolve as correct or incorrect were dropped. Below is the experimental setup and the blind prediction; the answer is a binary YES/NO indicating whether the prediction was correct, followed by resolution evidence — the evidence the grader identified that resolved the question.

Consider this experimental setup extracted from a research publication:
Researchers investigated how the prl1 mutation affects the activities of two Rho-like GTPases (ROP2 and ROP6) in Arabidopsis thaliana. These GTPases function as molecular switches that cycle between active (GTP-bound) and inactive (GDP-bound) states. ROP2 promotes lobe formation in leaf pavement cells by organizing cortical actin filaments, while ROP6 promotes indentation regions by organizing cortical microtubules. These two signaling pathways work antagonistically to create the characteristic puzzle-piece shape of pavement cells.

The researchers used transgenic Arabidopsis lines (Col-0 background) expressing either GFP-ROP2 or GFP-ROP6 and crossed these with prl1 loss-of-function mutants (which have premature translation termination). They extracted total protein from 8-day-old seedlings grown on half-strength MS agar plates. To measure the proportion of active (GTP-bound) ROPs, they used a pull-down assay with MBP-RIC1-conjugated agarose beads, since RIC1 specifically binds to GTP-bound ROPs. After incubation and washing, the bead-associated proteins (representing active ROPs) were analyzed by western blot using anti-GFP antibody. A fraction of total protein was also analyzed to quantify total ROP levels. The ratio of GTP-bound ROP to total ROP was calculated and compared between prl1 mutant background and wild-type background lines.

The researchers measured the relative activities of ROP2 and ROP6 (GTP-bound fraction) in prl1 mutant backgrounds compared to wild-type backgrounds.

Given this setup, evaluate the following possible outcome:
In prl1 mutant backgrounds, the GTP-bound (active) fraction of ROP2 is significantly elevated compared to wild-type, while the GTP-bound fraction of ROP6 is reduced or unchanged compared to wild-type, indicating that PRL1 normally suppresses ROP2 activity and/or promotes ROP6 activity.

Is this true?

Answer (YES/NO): YES